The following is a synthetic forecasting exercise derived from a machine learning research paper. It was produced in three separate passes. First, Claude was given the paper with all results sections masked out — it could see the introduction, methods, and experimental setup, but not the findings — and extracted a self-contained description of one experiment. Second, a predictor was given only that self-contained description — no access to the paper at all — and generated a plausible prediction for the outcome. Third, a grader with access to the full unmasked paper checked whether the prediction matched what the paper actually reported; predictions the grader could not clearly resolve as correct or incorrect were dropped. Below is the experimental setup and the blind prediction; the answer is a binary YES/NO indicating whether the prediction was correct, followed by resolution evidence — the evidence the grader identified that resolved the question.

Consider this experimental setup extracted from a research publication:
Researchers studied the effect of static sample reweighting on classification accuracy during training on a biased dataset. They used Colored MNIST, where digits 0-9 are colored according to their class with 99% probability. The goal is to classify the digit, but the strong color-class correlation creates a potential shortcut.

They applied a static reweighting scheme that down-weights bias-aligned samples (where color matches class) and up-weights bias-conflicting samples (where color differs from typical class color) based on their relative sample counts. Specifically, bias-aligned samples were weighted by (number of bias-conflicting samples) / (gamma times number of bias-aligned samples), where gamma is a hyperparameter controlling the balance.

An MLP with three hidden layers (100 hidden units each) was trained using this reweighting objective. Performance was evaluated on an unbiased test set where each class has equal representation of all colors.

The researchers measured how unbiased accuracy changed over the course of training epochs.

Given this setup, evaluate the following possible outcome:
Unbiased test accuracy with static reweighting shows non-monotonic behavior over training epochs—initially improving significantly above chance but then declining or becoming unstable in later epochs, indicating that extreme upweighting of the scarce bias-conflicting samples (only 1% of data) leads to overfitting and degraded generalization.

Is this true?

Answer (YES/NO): YES